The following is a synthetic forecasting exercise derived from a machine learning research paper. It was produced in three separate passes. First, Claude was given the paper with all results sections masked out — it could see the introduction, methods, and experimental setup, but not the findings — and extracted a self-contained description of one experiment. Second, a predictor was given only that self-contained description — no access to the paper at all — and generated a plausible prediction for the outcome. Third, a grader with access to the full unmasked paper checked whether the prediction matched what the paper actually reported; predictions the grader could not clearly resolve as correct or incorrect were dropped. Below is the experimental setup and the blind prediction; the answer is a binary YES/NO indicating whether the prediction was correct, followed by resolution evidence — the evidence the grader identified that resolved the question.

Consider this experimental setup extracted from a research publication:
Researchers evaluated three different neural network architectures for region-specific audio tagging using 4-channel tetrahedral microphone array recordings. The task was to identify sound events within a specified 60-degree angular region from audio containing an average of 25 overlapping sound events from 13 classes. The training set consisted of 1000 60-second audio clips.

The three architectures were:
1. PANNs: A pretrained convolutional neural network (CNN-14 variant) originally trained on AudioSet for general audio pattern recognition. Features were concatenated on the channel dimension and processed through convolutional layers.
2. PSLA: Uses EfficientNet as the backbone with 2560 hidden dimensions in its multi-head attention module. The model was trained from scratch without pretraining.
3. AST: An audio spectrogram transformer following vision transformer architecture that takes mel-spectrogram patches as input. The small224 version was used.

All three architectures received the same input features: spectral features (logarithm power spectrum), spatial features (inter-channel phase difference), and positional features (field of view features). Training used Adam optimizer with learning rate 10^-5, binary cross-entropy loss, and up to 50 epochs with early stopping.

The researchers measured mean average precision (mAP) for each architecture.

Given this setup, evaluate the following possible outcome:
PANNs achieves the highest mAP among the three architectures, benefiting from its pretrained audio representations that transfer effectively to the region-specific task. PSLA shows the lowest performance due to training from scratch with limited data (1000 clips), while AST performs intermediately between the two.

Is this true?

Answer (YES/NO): NO